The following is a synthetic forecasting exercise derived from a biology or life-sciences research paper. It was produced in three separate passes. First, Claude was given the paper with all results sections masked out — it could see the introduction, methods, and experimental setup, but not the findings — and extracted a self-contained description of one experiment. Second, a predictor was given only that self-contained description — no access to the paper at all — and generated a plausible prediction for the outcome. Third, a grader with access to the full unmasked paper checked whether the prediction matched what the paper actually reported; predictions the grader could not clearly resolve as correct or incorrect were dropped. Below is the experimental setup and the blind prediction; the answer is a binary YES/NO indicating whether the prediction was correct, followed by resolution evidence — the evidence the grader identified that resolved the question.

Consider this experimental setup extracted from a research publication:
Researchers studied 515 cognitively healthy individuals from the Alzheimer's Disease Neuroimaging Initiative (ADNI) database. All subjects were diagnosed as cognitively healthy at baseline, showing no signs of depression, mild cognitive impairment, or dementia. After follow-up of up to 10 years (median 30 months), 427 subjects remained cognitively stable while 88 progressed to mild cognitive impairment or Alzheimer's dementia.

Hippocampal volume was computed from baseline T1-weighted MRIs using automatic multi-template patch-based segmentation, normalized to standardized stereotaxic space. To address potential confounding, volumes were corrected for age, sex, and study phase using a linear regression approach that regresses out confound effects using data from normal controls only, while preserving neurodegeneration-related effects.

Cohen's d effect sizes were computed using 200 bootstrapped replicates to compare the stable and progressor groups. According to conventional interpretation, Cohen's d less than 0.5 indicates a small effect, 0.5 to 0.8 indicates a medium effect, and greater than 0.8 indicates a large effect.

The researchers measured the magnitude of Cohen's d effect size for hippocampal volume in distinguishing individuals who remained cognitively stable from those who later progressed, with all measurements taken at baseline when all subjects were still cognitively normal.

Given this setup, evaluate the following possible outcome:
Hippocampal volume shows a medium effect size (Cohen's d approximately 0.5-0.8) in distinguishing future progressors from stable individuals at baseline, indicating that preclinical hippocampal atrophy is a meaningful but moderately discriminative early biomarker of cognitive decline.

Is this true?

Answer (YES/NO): NO